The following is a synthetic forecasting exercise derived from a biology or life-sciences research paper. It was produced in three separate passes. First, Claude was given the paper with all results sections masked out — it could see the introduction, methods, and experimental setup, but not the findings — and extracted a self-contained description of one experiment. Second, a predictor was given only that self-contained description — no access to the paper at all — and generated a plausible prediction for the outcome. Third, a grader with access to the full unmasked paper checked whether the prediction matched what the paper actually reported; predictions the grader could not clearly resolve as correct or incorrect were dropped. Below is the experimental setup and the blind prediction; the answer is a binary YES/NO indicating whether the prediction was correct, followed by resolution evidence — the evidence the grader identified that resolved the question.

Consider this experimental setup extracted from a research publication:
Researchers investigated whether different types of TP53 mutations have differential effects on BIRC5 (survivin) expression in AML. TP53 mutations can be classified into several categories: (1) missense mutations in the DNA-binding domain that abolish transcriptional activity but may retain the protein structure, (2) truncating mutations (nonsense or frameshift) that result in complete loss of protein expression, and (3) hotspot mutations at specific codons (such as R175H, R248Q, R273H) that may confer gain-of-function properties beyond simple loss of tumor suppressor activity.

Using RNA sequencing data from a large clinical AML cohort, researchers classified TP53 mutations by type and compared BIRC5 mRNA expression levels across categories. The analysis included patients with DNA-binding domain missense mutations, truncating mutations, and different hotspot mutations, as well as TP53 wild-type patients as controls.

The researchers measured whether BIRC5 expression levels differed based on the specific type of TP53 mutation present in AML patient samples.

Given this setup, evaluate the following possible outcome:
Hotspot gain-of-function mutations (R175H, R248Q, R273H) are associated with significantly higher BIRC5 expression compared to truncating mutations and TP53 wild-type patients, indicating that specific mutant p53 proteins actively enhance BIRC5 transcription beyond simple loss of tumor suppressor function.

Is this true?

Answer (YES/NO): NO